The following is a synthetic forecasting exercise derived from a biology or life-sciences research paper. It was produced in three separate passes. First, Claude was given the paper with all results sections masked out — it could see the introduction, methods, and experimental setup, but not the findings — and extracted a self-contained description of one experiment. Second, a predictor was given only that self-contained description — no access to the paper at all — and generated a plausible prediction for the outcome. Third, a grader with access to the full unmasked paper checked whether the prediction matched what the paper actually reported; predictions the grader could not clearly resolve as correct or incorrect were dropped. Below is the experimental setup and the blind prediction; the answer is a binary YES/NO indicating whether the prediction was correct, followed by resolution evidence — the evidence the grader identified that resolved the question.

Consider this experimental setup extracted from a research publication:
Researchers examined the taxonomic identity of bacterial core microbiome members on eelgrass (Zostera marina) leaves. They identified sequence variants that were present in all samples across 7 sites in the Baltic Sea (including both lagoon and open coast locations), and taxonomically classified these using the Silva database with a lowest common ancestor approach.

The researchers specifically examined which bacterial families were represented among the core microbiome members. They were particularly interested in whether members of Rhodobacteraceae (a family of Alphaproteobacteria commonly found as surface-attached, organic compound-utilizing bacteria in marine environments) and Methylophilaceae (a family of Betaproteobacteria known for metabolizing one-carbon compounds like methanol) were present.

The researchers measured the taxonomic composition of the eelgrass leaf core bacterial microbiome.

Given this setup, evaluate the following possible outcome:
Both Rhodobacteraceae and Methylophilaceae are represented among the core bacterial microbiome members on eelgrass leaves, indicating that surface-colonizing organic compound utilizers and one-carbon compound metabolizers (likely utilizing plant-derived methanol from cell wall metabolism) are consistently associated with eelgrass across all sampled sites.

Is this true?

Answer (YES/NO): YES